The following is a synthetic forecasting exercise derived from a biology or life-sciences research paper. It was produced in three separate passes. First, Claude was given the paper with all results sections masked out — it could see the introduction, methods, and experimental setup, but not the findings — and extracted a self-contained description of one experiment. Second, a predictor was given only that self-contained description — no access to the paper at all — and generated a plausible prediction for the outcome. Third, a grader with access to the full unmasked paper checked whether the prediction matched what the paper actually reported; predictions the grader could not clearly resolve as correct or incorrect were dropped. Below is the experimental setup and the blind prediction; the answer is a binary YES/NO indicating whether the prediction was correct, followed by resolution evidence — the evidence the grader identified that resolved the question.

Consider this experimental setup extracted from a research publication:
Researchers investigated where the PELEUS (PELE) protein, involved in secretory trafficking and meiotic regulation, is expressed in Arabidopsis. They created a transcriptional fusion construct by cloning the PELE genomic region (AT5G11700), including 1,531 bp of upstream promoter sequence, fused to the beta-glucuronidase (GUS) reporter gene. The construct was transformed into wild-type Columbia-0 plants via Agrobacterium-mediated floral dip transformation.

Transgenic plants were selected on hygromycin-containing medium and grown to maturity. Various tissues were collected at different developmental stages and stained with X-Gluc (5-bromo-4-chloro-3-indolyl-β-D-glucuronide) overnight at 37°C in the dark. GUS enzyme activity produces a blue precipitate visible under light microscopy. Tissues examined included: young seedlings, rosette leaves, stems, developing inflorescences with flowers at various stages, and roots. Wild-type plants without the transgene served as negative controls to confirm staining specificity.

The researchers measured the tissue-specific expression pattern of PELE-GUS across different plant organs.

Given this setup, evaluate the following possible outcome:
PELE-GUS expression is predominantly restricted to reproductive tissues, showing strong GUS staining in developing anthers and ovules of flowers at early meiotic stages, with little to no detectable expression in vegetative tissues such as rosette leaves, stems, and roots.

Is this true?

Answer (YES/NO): NO